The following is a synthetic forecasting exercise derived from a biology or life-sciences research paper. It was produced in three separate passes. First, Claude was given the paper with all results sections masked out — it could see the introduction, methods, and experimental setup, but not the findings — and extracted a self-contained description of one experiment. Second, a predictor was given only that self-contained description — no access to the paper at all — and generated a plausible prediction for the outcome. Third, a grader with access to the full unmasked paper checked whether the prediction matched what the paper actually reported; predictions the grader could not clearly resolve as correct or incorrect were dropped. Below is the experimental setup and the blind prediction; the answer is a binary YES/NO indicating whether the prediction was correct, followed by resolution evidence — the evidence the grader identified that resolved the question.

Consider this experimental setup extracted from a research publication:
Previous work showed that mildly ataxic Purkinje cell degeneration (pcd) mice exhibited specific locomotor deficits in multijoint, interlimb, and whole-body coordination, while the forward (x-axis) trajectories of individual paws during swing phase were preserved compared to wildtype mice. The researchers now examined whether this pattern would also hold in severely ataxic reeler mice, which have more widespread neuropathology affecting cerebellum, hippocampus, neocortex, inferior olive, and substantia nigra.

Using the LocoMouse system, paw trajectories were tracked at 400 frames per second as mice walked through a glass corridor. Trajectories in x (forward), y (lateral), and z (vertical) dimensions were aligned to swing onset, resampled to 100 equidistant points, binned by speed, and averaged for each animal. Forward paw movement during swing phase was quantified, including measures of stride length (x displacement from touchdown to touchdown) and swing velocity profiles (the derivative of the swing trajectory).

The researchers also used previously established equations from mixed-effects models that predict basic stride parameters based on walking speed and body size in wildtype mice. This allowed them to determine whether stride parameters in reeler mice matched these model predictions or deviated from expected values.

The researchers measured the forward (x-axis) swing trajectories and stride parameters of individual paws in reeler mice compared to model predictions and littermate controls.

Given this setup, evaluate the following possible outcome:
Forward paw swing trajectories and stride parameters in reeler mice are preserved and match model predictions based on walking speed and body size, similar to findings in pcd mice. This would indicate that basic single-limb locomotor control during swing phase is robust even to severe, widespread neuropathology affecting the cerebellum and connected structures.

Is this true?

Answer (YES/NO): NO